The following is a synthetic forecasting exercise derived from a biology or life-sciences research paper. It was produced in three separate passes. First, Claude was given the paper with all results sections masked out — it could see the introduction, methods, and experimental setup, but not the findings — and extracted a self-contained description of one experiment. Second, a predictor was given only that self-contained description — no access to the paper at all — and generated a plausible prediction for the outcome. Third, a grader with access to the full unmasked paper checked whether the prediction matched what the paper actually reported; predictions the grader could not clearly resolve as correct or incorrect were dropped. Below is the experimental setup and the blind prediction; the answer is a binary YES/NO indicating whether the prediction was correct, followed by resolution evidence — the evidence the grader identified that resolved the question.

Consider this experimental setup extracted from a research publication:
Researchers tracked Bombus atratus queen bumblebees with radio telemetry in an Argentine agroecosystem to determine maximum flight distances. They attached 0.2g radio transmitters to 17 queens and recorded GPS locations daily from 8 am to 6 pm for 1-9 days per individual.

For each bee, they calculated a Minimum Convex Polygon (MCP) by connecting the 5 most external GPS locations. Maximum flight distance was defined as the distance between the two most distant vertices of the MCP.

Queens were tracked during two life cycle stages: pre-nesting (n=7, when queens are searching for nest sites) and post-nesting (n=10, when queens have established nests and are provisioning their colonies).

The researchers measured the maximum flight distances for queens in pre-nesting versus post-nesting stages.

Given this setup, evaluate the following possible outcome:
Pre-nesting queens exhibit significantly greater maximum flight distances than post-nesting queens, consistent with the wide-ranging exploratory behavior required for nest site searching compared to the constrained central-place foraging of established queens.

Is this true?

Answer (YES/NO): NO